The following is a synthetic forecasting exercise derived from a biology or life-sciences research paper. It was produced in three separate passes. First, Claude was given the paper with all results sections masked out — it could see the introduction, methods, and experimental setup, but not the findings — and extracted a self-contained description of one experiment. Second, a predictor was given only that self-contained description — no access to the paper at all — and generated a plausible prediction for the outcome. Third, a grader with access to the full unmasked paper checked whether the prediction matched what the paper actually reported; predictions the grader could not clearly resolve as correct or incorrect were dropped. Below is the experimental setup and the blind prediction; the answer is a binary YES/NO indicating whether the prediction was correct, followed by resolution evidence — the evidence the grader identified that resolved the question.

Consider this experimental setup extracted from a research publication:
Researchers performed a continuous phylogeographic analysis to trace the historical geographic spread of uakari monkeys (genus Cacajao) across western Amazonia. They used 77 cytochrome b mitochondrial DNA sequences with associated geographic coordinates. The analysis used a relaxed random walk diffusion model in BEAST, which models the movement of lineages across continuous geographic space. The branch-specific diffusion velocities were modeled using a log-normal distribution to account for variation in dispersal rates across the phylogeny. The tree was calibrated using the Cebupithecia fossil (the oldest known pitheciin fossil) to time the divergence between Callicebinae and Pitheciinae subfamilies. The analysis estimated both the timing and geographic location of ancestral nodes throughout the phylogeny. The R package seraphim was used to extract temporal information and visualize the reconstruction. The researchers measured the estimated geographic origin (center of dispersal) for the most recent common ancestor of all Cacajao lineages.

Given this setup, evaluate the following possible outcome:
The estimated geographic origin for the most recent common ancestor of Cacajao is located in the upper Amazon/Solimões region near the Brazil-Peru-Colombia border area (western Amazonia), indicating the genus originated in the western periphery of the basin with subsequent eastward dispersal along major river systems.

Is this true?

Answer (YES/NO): NO